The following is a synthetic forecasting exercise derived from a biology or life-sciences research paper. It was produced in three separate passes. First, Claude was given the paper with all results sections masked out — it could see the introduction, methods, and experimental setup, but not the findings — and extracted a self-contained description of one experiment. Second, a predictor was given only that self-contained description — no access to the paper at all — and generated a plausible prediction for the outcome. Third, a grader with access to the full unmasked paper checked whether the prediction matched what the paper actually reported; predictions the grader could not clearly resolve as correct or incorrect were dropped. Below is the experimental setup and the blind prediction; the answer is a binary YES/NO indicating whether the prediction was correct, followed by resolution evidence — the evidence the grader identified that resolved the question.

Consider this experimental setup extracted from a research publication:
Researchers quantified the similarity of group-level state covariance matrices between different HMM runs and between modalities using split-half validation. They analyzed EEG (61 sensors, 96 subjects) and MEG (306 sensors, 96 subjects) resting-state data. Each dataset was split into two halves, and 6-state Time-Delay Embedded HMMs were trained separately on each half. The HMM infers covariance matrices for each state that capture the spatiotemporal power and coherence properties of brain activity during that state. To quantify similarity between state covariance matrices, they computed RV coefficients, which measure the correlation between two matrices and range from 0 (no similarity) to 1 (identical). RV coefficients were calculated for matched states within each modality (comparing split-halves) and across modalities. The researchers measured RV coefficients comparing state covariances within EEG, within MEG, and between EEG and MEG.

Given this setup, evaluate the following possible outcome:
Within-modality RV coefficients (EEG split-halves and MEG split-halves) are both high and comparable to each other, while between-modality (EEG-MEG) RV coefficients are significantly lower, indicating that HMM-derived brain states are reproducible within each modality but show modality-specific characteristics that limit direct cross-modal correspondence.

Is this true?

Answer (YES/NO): NO